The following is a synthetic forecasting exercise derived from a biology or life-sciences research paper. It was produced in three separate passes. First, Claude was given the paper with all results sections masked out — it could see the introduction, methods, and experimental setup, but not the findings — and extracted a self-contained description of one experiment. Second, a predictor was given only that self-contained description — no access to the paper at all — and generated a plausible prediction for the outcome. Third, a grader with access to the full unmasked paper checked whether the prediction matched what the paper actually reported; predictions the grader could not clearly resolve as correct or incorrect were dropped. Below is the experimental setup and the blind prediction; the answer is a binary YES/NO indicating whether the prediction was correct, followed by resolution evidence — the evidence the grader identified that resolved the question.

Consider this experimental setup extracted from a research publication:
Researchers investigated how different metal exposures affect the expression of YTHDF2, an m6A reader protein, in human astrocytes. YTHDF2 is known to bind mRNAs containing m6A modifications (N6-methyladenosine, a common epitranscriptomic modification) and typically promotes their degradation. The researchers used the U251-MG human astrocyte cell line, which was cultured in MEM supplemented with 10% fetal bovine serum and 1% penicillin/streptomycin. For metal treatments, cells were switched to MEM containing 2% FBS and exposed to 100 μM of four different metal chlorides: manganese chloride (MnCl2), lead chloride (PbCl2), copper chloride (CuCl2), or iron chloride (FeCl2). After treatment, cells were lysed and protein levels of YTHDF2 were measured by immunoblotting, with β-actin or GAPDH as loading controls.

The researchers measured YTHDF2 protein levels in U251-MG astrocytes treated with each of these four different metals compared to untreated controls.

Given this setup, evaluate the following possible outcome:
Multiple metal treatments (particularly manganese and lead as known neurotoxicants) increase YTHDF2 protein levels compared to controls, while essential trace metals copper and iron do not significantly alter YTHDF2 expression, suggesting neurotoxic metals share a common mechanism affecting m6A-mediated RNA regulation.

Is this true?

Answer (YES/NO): NO